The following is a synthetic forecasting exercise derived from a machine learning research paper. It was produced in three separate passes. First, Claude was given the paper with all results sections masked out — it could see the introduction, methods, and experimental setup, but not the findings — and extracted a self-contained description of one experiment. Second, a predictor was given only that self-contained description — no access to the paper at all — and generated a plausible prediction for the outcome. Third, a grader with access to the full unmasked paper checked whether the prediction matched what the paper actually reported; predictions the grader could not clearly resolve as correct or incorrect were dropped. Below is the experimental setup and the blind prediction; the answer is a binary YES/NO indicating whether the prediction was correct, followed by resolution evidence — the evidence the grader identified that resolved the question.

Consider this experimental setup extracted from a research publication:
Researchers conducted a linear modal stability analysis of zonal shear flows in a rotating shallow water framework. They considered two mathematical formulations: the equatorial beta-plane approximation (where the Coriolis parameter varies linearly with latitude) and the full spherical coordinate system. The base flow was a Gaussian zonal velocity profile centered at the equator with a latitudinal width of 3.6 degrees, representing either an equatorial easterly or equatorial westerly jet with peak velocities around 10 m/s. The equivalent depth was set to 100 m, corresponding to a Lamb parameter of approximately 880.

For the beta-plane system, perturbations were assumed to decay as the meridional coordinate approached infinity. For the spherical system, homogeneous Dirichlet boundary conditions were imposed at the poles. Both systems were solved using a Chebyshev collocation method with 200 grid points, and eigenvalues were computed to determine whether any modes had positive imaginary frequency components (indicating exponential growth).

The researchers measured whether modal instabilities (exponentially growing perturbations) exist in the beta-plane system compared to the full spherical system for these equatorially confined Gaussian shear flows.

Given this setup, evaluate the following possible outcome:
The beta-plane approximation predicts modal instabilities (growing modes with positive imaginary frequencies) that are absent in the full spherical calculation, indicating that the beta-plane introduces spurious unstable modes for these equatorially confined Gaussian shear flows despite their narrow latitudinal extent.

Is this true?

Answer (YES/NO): YES